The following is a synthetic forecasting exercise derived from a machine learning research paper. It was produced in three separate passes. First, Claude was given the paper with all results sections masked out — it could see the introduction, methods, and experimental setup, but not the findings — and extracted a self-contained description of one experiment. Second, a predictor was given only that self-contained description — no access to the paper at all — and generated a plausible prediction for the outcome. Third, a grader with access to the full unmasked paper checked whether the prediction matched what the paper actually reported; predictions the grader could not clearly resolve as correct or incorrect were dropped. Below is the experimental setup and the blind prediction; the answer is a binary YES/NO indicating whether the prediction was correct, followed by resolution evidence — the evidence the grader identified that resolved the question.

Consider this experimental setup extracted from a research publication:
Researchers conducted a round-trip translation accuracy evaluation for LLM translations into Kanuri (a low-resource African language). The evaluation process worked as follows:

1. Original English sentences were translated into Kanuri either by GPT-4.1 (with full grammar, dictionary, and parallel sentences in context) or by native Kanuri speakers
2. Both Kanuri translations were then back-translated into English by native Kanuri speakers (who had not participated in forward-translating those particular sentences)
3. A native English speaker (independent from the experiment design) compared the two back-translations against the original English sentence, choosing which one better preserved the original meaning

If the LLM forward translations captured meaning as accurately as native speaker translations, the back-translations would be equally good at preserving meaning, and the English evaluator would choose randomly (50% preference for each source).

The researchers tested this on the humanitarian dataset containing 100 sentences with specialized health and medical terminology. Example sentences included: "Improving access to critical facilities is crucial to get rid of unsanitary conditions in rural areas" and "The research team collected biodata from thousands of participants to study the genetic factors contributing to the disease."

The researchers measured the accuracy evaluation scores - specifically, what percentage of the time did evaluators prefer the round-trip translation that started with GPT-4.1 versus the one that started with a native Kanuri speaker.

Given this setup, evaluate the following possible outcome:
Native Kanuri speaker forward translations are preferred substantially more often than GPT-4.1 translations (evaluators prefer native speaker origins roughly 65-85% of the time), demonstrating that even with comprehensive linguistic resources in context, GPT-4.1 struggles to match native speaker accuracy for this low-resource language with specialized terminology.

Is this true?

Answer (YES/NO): YES